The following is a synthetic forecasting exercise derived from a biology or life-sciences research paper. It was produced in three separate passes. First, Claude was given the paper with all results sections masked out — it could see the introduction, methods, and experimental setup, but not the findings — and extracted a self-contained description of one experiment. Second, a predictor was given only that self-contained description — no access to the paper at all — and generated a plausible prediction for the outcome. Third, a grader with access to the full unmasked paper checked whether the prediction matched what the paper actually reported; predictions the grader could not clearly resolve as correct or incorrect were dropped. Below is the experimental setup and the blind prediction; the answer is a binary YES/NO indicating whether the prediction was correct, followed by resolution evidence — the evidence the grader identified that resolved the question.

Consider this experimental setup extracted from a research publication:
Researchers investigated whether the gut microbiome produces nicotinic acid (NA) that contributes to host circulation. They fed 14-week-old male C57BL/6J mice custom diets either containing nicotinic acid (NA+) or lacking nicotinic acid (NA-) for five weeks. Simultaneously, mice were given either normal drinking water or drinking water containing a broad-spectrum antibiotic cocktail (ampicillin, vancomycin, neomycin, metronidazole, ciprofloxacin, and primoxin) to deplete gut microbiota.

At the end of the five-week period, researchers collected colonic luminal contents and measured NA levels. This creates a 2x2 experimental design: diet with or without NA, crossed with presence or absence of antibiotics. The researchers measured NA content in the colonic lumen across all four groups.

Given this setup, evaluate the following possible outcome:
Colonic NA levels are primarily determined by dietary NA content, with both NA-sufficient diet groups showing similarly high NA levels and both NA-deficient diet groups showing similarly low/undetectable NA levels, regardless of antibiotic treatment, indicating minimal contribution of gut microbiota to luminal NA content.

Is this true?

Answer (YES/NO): NO